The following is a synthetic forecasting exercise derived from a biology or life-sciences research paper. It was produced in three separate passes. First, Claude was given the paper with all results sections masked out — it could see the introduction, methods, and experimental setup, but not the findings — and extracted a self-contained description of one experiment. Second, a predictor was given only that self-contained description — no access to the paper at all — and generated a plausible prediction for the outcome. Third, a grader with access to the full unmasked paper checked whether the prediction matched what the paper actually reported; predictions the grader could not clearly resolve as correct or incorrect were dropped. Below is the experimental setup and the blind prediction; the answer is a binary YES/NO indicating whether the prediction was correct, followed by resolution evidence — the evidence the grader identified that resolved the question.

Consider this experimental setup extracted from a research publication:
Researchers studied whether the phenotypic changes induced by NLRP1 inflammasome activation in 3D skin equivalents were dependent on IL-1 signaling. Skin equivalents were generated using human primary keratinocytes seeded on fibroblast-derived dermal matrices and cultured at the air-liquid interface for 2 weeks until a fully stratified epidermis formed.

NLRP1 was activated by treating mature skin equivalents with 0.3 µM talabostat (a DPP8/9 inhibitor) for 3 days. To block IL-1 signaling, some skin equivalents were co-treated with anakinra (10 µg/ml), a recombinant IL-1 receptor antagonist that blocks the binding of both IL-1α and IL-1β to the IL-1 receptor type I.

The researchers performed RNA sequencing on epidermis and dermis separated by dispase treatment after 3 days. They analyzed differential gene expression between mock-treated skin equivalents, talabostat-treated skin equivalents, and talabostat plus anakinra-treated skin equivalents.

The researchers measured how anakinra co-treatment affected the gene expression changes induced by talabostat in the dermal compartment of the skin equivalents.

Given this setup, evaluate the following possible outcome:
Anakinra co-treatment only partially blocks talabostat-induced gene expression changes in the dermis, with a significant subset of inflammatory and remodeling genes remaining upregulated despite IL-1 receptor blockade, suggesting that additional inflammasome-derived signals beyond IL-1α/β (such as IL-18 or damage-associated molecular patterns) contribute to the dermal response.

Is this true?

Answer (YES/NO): NO